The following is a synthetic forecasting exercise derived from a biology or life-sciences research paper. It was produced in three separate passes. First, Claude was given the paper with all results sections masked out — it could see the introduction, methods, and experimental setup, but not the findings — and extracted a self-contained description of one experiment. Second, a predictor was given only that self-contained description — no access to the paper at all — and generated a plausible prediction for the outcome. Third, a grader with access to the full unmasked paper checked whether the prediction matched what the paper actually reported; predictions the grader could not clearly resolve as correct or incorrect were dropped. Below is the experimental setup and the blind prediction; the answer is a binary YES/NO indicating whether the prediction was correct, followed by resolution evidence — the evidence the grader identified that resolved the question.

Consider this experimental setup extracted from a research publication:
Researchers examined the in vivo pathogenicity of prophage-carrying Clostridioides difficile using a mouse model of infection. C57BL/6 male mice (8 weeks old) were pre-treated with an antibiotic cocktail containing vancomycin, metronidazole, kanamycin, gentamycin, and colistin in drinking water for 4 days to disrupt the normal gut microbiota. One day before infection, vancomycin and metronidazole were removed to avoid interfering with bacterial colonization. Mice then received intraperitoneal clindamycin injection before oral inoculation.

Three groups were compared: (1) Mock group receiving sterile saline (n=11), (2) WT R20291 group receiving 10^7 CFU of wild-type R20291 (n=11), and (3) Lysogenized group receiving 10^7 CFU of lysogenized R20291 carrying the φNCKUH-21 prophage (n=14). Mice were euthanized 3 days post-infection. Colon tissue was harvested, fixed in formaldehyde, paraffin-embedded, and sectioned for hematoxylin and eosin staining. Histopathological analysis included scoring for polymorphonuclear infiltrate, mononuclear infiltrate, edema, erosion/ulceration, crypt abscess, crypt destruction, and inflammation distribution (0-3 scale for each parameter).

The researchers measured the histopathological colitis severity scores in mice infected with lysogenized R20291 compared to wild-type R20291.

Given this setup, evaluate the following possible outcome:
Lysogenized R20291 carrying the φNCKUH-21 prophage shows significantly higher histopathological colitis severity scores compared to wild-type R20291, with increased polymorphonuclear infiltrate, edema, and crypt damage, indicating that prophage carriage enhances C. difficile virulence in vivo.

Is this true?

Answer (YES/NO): NO